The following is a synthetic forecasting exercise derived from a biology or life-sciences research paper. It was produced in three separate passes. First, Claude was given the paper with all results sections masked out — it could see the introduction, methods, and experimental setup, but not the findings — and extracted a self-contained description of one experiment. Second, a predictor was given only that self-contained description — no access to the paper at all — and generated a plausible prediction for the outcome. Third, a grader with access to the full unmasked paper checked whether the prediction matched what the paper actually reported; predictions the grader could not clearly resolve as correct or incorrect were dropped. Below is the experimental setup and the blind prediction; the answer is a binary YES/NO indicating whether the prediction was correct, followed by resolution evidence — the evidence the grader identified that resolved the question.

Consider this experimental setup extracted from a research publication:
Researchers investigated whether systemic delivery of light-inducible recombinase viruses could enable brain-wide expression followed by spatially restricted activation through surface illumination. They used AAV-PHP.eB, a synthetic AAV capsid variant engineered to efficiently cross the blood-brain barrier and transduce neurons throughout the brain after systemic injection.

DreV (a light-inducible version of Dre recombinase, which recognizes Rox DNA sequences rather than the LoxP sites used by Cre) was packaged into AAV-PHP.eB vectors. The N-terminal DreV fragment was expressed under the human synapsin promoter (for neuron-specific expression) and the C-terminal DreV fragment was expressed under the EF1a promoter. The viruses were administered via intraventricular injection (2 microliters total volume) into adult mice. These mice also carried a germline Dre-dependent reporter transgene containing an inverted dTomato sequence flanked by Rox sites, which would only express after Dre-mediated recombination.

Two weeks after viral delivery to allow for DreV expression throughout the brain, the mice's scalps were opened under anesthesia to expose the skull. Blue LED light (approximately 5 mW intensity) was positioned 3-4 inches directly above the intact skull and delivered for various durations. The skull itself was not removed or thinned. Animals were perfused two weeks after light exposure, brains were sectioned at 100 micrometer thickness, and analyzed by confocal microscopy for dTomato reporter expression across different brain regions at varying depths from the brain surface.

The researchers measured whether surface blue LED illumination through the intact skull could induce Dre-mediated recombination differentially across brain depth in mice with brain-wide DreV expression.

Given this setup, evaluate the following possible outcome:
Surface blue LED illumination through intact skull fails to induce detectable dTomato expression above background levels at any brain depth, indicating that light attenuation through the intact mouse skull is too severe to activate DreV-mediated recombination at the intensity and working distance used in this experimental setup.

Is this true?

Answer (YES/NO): NO